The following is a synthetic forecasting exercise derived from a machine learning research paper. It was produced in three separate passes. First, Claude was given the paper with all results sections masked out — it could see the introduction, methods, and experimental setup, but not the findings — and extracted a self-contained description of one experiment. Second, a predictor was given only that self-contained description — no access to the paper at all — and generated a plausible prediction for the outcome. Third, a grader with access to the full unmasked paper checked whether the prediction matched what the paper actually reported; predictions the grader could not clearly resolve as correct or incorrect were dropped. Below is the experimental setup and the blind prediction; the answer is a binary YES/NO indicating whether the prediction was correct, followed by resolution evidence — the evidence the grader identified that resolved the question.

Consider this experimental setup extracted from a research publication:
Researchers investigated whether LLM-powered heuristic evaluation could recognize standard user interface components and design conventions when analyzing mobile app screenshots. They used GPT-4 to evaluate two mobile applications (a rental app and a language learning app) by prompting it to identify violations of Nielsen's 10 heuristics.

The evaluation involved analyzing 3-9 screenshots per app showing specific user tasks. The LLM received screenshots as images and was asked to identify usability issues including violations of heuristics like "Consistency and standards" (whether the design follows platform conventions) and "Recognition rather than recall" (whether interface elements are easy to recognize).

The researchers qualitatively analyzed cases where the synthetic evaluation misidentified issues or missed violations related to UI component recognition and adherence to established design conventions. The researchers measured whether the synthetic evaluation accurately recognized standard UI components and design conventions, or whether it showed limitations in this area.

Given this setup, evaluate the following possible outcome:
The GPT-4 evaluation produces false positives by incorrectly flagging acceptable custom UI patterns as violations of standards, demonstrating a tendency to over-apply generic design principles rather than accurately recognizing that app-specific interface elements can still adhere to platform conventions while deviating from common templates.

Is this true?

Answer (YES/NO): NO